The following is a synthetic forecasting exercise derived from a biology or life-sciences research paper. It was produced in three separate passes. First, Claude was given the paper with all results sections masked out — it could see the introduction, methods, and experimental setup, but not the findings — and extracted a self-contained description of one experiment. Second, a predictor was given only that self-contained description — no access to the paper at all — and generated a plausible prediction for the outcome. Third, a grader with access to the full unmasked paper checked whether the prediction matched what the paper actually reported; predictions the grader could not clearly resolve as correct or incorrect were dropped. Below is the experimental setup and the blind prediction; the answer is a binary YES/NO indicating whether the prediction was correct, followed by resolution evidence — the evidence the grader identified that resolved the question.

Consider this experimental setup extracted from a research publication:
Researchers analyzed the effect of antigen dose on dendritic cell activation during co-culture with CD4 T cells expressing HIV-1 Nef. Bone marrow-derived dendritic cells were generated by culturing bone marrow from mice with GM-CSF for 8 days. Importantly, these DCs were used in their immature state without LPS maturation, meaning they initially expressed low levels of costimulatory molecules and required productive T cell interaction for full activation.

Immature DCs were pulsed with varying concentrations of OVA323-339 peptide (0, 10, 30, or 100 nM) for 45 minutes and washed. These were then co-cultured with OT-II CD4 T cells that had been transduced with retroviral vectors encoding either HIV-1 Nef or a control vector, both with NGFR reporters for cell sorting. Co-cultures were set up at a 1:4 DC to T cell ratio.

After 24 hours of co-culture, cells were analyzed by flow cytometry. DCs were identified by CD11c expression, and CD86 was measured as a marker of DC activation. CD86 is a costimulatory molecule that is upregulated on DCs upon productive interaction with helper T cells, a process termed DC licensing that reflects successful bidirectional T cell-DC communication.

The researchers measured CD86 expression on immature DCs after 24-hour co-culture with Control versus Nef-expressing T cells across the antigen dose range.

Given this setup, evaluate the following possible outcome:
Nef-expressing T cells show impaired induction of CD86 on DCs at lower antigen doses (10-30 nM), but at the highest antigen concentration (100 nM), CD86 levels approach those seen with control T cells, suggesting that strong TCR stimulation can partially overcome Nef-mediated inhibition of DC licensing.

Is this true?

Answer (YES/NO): NO